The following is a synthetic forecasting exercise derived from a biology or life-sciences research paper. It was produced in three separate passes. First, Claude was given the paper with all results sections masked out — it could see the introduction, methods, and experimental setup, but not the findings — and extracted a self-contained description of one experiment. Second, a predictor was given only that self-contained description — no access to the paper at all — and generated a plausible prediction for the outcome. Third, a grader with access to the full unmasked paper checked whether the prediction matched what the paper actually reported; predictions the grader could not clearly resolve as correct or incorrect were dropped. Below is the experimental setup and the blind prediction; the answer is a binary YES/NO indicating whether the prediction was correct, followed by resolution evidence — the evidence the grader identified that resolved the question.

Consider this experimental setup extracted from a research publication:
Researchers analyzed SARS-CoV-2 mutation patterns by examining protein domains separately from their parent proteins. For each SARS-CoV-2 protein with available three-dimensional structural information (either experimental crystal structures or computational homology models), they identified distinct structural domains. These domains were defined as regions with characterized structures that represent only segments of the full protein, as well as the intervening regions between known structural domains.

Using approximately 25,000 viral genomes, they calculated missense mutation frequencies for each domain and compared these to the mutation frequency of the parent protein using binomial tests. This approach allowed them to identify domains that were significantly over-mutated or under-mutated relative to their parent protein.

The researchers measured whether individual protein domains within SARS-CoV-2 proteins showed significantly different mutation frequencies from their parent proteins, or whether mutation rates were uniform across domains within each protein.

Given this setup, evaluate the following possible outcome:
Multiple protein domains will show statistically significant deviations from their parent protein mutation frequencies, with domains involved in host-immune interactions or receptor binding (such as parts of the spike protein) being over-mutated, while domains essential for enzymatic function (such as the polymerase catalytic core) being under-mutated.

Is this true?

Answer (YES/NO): NO